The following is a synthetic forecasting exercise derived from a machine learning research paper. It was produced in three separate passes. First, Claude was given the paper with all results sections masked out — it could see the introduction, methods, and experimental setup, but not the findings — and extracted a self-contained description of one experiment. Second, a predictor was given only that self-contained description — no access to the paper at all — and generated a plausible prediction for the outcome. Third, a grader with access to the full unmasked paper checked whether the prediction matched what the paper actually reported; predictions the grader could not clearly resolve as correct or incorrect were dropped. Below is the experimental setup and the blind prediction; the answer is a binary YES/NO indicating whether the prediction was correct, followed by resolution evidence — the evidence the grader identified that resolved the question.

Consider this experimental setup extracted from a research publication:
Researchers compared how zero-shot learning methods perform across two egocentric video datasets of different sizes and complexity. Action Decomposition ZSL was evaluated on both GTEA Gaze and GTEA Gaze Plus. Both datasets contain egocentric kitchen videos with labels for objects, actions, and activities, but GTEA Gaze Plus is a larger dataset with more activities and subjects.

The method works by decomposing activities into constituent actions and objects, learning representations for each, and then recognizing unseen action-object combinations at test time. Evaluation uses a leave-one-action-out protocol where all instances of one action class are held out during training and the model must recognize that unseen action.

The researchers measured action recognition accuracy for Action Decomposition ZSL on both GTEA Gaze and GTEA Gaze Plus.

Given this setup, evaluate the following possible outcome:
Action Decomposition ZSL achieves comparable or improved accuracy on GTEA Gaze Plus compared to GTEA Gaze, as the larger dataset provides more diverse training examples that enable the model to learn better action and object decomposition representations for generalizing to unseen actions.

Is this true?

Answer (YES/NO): NO